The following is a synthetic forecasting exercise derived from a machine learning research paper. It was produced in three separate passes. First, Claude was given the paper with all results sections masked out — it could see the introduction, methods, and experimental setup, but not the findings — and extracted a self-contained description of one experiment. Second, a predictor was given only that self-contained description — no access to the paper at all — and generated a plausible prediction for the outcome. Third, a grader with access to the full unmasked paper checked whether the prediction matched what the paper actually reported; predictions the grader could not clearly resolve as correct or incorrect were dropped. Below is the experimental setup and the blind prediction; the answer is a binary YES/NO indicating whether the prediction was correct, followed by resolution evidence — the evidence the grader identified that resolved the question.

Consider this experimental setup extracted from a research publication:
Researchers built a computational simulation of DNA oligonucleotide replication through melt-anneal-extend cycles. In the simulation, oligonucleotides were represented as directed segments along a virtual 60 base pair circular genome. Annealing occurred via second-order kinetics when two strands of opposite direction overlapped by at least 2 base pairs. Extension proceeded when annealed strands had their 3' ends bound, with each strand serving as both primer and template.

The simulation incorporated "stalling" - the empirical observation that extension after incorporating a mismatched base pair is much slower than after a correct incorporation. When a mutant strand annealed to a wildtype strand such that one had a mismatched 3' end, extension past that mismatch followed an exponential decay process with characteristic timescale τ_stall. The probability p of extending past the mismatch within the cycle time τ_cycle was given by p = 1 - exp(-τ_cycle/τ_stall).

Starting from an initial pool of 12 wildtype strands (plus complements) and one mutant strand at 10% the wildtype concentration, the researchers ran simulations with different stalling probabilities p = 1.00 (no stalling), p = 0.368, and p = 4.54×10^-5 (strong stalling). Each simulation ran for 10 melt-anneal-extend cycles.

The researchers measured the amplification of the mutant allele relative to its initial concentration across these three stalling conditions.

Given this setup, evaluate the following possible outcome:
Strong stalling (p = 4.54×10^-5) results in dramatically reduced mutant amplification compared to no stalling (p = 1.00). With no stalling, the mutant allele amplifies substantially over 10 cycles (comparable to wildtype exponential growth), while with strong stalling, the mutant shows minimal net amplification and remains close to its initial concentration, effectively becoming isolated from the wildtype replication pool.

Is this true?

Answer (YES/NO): NO